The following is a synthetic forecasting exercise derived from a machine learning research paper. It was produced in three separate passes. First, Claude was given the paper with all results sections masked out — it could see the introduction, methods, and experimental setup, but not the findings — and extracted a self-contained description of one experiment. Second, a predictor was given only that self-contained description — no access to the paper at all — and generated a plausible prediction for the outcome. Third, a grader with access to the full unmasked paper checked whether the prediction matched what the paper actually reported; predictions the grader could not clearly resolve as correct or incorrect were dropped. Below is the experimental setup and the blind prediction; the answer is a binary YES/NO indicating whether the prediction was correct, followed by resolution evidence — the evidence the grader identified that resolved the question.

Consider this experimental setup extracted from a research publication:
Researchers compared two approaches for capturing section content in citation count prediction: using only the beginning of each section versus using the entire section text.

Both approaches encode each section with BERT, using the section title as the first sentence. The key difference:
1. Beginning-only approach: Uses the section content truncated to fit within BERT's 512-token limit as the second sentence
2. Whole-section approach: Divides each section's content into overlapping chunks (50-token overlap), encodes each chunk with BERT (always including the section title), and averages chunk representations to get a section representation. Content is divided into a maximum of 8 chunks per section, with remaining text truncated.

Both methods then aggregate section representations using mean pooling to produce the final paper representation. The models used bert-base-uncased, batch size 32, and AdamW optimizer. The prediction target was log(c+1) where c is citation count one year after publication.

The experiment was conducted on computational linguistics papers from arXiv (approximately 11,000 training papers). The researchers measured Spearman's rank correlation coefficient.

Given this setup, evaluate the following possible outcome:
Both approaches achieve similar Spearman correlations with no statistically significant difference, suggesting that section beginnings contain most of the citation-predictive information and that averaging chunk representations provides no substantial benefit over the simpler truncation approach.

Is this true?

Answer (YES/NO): YES